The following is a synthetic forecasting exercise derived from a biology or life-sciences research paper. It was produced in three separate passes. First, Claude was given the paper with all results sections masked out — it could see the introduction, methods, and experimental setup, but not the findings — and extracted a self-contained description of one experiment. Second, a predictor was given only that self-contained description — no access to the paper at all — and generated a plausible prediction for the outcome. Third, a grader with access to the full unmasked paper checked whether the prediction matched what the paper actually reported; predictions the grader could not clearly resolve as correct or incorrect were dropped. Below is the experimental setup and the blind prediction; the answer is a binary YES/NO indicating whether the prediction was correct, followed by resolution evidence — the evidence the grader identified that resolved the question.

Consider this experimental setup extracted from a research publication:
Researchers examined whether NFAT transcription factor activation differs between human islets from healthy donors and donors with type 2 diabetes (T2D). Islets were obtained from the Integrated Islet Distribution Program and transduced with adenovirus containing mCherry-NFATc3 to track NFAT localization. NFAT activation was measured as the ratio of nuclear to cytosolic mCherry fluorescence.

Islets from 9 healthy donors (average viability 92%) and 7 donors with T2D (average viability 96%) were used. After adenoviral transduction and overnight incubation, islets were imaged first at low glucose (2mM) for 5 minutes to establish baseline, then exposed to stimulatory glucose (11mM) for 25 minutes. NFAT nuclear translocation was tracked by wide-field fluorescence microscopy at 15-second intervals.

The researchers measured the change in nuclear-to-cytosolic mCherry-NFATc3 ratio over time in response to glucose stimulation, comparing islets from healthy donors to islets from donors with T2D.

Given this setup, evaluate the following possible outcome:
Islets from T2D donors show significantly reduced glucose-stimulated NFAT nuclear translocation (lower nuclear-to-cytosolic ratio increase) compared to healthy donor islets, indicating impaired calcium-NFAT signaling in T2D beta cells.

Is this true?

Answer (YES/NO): YES